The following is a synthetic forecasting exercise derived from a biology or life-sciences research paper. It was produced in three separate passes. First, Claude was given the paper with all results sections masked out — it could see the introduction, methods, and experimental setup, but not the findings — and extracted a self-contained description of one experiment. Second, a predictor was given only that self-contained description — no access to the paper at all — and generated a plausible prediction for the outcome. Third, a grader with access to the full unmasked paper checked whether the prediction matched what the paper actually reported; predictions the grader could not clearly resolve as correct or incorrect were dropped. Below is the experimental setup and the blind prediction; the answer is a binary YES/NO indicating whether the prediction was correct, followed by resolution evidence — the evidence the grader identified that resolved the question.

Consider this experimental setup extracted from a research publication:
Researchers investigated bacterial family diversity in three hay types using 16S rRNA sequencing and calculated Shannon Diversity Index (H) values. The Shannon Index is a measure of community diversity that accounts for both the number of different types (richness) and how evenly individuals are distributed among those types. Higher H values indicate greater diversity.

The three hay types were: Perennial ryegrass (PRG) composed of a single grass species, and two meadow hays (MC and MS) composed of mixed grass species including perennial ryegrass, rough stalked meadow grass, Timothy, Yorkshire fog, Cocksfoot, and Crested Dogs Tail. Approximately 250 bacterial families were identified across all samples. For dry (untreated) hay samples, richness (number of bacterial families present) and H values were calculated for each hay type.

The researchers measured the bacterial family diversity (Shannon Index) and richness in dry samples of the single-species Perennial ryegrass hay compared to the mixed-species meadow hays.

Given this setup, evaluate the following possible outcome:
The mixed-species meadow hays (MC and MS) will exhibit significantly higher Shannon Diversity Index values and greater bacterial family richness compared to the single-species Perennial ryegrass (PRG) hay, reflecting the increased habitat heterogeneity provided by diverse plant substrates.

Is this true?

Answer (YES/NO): YES